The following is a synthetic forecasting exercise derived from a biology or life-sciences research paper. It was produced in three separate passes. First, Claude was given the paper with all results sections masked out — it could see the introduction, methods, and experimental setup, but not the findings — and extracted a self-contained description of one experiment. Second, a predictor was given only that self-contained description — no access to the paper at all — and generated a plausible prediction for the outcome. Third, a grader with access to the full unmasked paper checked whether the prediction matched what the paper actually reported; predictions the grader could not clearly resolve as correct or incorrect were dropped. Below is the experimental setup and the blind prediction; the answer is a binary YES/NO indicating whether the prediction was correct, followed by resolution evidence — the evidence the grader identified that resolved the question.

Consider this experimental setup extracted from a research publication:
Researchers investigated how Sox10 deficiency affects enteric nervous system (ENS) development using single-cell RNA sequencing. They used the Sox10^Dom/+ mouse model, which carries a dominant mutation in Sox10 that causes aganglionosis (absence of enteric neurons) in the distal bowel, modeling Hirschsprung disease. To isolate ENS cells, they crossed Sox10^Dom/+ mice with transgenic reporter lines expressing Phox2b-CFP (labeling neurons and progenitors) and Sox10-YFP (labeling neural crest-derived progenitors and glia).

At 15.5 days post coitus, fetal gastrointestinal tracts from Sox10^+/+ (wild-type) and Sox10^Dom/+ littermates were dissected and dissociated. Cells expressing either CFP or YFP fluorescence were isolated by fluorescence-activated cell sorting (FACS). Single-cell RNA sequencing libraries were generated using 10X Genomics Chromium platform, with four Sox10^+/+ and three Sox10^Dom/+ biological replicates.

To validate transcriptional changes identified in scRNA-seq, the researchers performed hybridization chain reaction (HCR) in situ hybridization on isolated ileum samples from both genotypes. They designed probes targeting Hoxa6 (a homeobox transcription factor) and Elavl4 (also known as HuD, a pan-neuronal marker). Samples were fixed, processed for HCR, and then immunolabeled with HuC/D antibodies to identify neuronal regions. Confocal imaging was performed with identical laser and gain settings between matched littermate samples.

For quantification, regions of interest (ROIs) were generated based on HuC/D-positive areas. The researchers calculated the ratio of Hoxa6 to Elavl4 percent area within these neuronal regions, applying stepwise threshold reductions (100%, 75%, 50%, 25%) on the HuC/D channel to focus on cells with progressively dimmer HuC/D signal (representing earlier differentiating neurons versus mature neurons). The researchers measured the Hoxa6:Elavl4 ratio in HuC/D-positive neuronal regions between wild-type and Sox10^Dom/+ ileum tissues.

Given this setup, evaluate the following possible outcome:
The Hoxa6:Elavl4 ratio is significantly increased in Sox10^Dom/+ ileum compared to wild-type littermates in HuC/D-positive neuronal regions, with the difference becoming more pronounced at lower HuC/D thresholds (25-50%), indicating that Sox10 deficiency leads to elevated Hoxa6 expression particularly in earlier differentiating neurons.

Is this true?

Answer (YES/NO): YES